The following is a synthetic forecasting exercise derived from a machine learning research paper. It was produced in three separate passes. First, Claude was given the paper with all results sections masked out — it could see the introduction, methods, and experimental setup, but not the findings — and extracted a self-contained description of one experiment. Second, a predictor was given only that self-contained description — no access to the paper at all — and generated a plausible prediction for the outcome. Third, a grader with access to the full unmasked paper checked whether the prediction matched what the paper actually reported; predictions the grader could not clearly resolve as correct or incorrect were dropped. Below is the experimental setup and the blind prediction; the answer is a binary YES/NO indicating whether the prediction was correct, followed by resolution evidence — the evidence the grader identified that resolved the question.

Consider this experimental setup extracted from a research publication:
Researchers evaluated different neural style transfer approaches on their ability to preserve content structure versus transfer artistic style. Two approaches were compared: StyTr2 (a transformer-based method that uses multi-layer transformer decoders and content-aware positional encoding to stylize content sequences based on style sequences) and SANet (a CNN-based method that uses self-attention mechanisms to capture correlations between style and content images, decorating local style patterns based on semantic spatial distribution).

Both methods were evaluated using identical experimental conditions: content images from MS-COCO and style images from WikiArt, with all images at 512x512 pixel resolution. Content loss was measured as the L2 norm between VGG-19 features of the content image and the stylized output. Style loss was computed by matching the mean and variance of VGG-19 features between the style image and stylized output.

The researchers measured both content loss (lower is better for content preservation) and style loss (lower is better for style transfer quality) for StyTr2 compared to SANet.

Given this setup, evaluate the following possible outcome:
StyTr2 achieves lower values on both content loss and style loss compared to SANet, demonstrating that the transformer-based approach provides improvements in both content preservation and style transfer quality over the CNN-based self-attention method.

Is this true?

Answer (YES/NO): NO